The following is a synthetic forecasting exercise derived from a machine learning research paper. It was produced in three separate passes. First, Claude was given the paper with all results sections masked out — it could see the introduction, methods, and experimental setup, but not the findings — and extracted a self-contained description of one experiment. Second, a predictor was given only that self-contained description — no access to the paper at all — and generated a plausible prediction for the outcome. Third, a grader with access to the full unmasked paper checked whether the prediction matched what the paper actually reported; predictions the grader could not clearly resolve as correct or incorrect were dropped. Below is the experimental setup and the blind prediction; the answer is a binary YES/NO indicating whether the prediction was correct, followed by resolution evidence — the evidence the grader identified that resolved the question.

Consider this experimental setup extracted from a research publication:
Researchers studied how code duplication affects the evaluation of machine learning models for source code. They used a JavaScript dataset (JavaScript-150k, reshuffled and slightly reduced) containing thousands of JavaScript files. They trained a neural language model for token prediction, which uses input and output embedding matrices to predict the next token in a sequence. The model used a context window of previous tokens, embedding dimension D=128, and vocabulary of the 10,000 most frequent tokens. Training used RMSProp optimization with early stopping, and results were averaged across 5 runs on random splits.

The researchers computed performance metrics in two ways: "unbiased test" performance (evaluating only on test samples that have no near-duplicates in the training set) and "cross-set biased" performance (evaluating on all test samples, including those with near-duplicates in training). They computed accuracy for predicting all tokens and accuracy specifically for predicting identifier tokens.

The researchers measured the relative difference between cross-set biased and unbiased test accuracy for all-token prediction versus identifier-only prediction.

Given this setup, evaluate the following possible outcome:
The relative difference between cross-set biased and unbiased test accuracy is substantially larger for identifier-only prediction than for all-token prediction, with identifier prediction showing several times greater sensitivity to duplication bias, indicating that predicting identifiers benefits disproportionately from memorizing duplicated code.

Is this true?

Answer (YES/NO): YES